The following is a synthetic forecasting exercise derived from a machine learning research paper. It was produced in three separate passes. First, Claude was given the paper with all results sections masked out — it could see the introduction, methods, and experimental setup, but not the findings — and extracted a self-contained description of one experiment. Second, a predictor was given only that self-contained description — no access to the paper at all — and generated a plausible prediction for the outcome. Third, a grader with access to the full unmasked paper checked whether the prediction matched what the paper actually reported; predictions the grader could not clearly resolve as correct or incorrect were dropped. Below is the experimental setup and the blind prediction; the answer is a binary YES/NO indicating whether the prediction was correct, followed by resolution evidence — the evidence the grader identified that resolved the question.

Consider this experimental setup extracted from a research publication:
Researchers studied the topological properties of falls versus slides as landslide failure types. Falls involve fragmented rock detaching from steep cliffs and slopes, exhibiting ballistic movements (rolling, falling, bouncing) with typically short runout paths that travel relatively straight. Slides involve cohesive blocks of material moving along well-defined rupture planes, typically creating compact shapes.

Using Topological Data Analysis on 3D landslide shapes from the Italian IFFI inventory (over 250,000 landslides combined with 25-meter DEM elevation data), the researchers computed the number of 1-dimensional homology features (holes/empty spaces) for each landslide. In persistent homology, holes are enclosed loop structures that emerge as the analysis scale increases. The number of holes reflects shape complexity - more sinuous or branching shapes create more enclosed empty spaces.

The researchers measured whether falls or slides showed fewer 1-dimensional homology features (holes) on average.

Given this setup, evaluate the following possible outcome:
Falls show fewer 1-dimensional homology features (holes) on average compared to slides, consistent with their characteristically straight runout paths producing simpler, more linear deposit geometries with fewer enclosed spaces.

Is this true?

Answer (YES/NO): NO